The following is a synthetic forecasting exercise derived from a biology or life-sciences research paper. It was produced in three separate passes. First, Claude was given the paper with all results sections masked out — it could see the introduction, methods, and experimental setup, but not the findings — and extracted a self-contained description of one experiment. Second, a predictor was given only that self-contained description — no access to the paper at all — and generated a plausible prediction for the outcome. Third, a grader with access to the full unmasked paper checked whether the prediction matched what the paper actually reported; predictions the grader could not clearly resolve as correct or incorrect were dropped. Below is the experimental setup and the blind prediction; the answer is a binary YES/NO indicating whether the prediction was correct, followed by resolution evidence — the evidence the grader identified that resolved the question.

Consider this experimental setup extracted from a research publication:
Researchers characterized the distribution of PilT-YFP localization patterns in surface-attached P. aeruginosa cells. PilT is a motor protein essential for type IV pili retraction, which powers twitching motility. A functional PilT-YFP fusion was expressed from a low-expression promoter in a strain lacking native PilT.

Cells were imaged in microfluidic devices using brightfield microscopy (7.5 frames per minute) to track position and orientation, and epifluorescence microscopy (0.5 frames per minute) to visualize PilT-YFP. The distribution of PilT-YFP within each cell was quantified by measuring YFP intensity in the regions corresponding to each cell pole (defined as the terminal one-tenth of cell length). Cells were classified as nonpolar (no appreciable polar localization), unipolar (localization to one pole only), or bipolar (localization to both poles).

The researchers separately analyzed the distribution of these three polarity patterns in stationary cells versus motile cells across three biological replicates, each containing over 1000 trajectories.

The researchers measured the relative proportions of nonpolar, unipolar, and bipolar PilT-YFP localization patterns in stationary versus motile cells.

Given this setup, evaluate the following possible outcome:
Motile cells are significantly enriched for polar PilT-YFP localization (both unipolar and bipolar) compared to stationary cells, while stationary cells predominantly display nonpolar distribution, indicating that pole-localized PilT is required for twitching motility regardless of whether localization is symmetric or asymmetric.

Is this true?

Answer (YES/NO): NO